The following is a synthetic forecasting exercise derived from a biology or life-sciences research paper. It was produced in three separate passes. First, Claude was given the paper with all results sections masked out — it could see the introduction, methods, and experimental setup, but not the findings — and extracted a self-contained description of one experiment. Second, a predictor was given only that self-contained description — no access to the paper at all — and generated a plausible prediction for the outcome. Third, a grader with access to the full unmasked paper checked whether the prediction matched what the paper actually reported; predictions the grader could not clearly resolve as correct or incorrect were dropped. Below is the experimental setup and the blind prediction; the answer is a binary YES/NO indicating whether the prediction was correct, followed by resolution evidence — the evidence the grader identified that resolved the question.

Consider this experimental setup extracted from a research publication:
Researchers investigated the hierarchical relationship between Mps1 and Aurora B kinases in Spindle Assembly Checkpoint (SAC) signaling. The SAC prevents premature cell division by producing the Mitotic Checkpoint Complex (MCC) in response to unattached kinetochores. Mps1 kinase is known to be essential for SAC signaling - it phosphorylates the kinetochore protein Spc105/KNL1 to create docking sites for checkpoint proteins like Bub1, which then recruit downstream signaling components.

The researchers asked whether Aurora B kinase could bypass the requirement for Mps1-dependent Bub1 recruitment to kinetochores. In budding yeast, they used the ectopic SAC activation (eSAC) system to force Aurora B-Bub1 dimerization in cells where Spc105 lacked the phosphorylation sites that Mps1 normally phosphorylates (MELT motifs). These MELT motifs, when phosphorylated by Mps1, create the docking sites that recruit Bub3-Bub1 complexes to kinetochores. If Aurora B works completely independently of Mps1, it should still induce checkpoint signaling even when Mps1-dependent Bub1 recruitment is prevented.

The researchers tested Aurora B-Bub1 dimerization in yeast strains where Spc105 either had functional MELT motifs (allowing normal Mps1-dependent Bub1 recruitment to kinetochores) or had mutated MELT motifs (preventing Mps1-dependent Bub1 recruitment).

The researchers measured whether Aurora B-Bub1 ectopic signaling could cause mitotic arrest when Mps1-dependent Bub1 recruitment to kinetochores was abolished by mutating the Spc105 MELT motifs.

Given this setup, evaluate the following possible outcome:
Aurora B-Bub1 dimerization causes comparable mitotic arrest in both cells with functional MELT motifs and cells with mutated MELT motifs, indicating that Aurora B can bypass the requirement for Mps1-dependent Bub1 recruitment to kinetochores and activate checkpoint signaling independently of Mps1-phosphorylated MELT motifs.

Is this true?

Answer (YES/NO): YES